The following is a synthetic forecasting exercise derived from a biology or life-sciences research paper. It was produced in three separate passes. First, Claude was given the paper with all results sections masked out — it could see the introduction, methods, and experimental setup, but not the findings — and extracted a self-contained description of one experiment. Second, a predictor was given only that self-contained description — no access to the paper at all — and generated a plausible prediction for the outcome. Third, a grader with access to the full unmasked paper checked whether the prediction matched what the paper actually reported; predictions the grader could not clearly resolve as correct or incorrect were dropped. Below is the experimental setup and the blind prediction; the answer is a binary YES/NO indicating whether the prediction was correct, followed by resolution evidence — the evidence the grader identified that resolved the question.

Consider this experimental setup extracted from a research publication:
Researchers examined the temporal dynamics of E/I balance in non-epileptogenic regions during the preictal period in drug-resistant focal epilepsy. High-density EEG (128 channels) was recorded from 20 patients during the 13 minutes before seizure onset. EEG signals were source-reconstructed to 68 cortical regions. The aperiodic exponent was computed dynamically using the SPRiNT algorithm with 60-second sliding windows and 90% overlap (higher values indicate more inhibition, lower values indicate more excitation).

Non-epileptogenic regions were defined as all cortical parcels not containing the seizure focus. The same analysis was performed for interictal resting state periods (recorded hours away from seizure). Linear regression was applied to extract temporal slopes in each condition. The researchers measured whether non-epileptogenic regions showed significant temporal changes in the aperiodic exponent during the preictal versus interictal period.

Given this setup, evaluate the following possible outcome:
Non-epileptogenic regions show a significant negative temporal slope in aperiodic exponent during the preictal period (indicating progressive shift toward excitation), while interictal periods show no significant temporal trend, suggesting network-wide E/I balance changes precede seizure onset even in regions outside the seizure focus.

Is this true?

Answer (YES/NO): NO